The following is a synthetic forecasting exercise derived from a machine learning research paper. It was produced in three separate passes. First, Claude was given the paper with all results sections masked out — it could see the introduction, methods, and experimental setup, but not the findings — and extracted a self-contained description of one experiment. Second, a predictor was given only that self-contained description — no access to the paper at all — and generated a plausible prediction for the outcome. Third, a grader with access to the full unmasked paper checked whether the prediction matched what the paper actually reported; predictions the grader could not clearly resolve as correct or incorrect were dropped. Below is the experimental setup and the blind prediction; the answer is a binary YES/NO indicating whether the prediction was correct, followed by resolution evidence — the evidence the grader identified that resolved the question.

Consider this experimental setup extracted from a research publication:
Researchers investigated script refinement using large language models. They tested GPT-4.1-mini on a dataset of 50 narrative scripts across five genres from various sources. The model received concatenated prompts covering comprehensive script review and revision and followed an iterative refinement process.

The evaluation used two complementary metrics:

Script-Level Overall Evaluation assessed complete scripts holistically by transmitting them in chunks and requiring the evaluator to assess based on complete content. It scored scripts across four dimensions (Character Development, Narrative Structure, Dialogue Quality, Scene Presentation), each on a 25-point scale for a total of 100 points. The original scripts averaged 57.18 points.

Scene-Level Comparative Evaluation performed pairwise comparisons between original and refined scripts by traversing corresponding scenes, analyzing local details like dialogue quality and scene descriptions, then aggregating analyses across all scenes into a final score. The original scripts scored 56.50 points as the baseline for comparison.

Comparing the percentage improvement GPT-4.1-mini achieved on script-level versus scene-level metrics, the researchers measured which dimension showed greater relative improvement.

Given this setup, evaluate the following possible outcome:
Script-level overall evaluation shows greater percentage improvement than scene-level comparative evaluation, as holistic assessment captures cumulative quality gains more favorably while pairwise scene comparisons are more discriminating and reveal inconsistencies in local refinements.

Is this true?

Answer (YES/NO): YES